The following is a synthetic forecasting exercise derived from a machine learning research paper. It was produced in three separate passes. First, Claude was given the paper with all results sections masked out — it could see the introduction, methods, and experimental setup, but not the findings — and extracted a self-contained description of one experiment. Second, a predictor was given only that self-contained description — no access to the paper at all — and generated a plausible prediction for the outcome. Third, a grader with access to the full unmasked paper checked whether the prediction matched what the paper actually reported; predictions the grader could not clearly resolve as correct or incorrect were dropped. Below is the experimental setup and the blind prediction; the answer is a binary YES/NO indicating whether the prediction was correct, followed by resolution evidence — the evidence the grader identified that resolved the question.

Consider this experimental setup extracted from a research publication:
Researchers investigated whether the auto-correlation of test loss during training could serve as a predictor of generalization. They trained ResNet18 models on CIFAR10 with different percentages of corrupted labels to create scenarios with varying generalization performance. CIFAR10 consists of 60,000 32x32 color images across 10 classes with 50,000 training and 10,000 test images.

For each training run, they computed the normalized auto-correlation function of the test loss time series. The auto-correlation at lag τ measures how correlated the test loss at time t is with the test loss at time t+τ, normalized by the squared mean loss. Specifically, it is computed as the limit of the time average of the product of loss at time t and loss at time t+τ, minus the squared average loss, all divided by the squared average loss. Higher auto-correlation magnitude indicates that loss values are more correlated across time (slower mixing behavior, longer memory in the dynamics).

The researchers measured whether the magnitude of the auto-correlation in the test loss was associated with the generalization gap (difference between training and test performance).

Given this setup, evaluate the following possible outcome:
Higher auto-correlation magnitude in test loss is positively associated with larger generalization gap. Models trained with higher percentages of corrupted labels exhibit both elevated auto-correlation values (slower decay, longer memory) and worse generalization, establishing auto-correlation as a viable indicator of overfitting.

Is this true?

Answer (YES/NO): NO